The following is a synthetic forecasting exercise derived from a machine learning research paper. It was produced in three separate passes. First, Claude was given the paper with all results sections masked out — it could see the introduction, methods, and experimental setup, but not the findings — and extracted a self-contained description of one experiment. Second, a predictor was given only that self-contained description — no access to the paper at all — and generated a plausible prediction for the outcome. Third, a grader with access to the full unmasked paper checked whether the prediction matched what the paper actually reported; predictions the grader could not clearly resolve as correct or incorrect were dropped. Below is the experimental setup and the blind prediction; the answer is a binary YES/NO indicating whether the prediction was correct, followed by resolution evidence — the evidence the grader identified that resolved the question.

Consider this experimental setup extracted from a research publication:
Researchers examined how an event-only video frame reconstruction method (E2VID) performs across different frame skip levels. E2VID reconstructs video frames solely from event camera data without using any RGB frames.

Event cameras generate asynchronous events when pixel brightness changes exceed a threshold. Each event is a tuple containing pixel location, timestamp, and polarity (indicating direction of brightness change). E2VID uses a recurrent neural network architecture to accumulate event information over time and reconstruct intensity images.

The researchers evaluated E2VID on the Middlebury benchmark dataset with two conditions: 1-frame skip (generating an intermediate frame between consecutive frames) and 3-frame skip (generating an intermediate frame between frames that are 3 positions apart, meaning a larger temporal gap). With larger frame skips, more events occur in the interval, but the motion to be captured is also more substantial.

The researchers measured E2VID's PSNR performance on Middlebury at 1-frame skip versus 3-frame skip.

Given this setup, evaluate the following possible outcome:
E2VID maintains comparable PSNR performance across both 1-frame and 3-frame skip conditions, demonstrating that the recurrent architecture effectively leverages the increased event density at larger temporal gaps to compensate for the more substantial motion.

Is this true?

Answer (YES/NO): YES